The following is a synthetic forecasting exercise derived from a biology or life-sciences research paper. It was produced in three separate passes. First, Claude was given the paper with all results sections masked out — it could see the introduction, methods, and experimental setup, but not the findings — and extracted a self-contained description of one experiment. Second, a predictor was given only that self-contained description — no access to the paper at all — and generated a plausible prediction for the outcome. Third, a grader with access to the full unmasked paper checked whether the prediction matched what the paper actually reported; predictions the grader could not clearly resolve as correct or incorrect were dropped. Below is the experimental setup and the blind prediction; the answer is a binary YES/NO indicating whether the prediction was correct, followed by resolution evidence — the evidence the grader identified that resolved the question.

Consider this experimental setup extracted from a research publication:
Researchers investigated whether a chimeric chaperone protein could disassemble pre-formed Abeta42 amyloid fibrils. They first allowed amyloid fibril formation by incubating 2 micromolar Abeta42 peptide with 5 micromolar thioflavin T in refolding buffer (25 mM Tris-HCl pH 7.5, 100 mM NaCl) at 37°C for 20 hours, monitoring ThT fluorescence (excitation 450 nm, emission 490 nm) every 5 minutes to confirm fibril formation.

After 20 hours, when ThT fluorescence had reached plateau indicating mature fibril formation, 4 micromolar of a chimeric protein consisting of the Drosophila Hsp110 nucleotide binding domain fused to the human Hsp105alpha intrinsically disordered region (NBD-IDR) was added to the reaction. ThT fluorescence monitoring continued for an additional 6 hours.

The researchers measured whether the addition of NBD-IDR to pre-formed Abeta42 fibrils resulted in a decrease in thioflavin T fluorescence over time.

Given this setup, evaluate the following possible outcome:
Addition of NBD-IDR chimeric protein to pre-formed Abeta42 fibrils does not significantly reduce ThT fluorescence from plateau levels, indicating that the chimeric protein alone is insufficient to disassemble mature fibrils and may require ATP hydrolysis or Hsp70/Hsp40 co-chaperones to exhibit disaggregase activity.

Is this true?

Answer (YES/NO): YES